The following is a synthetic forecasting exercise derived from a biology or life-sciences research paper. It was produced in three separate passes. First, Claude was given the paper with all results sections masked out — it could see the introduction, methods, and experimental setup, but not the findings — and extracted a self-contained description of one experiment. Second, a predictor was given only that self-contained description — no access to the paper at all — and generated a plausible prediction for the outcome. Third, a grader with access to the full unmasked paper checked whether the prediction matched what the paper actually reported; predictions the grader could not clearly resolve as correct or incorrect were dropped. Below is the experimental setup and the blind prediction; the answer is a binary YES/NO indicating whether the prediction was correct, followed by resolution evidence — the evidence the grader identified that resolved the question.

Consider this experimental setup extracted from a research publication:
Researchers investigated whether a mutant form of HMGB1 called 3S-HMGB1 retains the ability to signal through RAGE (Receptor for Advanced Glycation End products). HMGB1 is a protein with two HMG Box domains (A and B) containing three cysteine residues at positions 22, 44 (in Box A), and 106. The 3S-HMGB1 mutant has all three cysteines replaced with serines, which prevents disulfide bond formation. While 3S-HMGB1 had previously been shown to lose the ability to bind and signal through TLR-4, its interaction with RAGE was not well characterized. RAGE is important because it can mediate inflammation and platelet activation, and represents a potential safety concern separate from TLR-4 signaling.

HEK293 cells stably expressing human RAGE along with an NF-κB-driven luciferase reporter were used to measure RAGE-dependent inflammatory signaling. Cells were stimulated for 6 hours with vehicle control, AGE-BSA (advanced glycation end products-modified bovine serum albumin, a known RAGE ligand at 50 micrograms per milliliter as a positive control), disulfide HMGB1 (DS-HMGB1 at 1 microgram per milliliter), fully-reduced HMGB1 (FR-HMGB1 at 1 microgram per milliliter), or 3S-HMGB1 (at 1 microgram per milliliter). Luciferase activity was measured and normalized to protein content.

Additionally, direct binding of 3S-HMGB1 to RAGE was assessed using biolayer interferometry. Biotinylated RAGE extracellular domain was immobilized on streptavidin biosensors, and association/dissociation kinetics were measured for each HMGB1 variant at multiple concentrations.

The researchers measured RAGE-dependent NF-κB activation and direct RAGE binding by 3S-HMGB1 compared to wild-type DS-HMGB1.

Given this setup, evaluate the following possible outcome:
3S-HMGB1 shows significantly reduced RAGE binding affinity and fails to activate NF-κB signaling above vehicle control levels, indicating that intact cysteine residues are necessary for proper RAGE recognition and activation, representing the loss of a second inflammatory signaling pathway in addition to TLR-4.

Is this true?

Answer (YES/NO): NO